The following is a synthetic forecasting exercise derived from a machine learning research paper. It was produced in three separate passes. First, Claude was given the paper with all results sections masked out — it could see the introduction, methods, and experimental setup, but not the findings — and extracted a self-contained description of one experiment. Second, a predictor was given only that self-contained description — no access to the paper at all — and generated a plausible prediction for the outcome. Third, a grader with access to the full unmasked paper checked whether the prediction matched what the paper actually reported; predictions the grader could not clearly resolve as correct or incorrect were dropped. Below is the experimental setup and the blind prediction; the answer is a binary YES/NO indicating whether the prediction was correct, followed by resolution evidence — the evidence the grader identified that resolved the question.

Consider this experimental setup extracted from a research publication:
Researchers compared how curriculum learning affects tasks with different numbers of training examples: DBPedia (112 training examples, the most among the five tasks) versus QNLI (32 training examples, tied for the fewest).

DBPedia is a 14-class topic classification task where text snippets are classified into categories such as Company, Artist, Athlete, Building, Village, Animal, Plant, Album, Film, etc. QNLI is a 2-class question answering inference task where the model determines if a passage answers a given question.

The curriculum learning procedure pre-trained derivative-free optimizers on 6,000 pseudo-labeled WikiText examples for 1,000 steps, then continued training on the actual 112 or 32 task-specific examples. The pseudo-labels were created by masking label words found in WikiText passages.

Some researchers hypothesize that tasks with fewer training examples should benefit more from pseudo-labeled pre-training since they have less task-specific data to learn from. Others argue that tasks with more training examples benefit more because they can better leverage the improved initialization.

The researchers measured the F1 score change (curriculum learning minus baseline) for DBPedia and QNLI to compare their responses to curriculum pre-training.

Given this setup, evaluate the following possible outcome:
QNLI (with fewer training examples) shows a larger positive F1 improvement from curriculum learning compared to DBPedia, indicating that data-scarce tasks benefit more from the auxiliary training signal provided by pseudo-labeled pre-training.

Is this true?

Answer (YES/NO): NO